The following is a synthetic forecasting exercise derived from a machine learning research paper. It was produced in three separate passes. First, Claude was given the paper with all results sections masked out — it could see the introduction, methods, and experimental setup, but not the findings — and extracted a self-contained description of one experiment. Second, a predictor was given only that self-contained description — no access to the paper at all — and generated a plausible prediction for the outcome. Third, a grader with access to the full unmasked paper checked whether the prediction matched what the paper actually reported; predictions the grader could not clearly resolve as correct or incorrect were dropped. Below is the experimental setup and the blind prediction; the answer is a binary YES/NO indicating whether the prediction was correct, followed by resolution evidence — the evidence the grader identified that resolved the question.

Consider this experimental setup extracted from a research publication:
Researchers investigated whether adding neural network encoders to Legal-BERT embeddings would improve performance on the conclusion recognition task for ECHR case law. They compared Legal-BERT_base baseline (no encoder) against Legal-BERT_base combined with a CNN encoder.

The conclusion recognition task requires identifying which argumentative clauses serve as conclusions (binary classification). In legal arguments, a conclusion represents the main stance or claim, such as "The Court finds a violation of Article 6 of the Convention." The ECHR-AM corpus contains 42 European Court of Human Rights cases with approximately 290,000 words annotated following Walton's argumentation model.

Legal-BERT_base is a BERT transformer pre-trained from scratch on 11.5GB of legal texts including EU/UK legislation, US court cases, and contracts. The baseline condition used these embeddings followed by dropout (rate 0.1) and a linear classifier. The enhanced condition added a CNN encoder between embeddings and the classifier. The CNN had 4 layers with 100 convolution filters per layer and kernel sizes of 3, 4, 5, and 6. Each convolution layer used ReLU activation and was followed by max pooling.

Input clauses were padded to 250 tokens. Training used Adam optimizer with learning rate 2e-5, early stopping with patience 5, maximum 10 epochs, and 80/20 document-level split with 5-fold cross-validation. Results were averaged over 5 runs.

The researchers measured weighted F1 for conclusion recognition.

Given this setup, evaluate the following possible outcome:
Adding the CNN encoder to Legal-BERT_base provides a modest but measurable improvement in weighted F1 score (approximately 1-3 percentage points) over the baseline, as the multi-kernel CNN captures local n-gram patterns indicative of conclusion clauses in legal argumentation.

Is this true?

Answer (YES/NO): NO